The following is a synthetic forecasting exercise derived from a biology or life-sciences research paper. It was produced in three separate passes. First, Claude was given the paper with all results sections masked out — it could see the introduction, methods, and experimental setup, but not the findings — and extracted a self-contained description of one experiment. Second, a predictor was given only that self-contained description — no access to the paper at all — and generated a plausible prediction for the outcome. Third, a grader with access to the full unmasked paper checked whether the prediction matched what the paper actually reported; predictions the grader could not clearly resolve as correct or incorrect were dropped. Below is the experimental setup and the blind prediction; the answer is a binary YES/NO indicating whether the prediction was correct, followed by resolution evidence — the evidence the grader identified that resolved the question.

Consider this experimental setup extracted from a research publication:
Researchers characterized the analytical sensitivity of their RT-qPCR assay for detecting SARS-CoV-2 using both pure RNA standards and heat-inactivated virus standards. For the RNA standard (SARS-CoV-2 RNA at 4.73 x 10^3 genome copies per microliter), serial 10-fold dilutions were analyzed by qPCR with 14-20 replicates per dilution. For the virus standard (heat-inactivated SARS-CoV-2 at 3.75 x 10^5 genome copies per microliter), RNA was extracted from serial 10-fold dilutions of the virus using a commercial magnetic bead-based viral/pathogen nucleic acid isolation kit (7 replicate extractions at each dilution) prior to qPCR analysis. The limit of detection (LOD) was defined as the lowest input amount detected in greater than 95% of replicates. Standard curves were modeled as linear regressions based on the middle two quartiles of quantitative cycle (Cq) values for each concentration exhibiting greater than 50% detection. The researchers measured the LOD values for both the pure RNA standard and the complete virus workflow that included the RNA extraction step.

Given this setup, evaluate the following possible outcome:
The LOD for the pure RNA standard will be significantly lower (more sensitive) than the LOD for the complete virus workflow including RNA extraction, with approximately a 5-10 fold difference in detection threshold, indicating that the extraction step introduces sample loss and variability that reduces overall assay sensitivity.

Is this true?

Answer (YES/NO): YES